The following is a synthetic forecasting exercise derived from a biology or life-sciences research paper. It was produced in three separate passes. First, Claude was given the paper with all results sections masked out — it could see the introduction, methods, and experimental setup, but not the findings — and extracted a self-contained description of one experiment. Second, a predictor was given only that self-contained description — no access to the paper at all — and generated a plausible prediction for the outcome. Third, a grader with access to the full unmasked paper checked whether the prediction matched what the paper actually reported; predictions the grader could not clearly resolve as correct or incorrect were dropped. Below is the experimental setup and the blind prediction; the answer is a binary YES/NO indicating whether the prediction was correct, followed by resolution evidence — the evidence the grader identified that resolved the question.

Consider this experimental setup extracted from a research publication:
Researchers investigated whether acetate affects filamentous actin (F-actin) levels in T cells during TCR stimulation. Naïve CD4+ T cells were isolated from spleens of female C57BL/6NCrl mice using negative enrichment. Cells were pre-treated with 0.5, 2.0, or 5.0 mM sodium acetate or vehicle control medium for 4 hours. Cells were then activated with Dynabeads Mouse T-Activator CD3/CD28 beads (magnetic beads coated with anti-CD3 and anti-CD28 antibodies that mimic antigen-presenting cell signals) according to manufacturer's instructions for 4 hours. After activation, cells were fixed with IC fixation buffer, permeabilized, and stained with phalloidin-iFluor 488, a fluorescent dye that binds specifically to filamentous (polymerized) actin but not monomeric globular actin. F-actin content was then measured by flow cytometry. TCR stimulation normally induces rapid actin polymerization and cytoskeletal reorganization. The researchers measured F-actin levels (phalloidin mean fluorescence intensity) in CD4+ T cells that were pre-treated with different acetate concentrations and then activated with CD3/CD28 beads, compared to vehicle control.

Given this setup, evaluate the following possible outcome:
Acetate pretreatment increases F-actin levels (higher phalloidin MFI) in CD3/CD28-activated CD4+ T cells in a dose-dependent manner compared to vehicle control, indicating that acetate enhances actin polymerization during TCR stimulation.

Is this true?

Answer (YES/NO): NO